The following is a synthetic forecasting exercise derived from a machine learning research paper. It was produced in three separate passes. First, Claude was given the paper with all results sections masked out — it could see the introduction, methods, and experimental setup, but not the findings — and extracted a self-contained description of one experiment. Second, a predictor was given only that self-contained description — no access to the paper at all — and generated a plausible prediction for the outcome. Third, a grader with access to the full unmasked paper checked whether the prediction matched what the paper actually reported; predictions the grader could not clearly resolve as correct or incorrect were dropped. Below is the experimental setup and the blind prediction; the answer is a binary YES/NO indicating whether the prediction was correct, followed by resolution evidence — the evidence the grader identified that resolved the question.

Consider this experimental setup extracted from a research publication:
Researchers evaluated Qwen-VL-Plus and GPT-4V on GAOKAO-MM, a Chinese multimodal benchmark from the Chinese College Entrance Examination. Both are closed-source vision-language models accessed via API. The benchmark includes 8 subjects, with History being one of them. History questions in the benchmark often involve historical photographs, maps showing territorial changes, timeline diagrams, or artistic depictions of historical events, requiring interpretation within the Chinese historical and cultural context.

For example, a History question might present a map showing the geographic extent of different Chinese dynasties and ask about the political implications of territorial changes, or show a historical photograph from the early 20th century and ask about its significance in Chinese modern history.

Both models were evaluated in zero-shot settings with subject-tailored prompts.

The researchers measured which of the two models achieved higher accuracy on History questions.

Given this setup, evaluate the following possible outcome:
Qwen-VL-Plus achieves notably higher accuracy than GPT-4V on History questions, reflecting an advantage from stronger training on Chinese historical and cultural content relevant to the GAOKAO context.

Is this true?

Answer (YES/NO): NO